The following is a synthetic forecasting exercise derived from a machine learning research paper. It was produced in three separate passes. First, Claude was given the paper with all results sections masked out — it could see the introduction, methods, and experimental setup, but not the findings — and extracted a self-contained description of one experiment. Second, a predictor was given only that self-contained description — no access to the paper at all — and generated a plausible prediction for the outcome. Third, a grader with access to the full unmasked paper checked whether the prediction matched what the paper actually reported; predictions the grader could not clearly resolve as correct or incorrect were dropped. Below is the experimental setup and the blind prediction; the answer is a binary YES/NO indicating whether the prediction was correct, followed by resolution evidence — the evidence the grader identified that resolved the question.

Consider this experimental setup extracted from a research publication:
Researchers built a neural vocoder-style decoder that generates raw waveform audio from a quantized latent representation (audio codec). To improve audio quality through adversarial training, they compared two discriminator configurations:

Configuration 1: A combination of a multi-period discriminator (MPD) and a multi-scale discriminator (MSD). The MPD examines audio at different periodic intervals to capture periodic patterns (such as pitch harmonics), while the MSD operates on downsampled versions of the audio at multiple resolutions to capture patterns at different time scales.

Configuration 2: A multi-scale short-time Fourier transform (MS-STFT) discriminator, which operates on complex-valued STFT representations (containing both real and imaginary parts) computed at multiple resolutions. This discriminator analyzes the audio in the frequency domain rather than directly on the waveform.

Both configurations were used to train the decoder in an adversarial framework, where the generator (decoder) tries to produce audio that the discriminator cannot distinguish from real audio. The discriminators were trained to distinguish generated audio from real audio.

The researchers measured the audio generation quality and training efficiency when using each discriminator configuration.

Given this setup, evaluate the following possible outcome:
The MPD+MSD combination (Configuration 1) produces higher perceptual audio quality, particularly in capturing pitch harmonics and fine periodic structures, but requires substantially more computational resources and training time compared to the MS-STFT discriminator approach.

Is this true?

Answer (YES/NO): NO